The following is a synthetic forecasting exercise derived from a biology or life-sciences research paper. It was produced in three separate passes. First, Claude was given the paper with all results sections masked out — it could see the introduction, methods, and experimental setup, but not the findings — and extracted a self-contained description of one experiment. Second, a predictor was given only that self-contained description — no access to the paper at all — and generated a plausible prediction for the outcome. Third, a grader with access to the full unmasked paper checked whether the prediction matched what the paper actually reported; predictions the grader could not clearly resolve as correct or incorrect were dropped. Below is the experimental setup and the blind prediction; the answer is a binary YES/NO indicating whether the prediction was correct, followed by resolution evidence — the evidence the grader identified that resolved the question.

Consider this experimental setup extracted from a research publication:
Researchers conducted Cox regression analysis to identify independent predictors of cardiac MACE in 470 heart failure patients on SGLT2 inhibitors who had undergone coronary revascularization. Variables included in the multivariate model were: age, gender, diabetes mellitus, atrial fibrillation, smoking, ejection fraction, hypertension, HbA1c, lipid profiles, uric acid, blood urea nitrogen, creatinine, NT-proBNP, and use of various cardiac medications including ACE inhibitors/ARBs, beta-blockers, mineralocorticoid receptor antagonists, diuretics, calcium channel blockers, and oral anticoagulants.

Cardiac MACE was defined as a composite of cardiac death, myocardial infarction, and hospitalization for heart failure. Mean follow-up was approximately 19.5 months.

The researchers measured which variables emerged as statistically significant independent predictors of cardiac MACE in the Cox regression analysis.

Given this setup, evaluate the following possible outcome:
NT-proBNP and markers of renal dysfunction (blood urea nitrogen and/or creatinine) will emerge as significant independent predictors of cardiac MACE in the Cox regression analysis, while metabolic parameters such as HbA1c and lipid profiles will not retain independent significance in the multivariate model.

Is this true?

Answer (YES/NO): YES